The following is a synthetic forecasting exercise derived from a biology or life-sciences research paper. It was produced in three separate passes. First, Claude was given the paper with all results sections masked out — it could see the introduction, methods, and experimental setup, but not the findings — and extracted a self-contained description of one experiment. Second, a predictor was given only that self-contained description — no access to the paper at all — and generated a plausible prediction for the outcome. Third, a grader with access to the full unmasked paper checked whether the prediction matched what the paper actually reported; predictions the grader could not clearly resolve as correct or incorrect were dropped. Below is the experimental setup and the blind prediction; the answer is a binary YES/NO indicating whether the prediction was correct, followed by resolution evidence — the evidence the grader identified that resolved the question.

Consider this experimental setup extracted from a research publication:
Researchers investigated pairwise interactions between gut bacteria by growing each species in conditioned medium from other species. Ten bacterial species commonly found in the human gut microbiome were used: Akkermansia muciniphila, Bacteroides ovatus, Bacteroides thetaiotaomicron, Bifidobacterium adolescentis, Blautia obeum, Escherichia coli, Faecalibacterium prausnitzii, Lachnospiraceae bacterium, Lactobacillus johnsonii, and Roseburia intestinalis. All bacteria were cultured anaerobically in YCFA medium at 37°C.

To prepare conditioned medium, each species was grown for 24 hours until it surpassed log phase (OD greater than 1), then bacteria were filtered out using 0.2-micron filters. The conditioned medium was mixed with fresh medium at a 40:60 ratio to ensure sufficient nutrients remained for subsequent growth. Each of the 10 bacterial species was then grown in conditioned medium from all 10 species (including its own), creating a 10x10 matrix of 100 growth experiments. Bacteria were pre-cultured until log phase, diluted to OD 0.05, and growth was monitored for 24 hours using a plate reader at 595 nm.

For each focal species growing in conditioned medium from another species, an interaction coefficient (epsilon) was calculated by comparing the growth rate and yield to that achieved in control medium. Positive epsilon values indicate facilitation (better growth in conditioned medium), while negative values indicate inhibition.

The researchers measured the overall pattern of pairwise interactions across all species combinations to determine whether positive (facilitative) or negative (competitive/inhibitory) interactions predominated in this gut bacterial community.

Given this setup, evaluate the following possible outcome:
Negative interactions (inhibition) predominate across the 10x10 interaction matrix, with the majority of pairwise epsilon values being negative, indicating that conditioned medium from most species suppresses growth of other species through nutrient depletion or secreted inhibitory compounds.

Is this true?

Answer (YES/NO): NO